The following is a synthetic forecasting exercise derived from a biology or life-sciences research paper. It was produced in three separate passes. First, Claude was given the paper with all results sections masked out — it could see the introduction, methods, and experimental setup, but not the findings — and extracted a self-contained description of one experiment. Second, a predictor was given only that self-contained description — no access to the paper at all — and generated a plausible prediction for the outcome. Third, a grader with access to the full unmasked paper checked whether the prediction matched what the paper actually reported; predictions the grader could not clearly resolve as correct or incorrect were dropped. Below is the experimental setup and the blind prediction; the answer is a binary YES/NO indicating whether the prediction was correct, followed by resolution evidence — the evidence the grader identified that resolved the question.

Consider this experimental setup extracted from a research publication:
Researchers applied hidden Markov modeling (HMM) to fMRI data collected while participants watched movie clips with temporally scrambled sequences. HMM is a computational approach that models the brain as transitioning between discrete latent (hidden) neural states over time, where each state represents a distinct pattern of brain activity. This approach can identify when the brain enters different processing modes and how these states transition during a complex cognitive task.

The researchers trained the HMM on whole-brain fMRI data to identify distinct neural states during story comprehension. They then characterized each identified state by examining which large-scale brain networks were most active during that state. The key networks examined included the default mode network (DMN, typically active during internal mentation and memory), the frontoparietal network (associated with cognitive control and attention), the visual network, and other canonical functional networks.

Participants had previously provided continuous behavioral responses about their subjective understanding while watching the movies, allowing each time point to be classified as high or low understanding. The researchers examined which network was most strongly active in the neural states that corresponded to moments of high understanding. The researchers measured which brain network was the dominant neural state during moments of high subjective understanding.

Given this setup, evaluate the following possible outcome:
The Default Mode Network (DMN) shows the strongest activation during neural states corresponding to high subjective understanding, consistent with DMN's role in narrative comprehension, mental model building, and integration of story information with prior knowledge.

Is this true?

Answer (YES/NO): YES